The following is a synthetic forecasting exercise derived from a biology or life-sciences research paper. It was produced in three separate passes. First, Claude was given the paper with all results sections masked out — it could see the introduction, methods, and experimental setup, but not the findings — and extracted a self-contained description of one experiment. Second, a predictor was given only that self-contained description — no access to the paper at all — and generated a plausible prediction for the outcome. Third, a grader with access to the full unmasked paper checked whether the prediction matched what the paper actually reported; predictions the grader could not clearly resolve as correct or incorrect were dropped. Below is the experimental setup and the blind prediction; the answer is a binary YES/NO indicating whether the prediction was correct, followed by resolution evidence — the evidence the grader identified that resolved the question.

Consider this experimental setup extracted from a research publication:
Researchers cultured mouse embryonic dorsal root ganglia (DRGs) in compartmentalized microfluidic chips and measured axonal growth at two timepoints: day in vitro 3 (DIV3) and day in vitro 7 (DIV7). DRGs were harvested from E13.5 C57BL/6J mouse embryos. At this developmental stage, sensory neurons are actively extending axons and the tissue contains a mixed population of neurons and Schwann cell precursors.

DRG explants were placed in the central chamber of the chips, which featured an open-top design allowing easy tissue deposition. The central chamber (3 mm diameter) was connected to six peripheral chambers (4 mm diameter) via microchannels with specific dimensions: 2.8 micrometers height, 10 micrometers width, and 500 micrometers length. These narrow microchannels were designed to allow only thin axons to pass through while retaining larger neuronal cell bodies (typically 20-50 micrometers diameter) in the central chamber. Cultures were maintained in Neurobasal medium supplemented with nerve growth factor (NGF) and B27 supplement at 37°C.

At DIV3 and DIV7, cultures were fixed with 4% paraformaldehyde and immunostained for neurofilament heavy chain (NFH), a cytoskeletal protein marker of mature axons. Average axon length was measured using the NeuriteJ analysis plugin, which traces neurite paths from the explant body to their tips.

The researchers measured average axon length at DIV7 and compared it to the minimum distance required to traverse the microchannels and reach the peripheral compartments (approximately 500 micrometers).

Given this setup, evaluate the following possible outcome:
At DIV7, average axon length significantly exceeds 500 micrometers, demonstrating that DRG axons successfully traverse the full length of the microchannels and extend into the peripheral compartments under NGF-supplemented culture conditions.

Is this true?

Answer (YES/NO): YES